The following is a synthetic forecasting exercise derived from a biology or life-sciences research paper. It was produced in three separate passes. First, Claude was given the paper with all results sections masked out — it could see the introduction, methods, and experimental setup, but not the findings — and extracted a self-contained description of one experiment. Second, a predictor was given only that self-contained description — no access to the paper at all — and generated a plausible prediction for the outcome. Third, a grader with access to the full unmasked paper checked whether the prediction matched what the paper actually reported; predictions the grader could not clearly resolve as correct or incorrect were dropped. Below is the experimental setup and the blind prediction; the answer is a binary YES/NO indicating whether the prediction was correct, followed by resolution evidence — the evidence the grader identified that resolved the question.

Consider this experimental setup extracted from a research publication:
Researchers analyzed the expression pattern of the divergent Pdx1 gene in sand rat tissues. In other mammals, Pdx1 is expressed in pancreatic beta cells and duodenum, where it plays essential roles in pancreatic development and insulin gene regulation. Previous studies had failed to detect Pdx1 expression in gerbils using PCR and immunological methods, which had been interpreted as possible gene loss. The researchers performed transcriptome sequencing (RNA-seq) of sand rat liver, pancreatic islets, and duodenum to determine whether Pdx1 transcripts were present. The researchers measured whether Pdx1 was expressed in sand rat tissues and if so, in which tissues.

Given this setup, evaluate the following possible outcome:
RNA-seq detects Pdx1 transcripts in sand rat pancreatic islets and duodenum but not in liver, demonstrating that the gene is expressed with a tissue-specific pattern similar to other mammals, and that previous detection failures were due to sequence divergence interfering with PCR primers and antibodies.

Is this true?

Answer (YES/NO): YES